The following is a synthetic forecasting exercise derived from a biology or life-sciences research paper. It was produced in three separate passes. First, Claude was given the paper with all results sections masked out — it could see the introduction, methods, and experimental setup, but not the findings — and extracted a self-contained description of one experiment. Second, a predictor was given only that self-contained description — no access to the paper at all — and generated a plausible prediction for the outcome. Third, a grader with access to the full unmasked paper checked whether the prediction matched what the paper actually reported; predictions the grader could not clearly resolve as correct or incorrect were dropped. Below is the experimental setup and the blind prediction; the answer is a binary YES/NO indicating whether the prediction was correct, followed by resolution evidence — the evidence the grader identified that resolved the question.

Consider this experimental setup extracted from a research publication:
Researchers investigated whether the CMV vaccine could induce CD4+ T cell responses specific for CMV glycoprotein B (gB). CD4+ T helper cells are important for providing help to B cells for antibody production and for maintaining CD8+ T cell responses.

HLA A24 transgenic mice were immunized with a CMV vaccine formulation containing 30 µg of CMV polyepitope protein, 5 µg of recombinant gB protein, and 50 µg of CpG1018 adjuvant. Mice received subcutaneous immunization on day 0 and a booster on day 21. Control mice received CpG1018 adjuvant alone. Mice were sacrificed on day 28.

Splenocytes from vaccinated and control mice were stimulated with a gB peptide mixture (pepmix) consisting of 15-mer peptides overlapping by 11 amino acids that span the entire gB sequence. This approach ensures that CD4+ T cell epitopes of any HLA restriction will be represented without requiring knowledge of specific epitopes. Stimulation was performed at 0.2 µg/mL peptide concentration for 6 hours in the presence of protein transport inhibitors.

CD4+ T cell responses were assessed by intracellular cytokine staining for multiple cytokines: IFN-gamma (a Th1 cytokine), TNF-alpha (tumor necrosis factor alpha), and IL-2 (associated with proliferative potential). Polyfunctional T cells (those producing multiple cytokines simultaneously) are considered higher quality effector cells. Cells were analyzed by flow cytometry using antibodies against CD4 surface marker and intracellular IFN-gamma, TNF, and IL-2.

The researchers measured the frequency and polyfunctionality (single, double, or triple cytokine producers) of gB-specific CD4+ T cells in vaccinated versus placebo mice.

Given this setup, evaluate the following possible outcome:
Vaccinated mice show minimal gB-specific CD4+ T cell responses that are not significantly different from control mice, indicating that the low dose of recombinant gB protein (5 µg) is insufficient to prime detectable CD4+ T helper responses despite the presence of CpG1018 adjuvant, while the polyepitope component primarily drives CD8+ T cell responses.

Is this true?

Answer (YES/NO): NO